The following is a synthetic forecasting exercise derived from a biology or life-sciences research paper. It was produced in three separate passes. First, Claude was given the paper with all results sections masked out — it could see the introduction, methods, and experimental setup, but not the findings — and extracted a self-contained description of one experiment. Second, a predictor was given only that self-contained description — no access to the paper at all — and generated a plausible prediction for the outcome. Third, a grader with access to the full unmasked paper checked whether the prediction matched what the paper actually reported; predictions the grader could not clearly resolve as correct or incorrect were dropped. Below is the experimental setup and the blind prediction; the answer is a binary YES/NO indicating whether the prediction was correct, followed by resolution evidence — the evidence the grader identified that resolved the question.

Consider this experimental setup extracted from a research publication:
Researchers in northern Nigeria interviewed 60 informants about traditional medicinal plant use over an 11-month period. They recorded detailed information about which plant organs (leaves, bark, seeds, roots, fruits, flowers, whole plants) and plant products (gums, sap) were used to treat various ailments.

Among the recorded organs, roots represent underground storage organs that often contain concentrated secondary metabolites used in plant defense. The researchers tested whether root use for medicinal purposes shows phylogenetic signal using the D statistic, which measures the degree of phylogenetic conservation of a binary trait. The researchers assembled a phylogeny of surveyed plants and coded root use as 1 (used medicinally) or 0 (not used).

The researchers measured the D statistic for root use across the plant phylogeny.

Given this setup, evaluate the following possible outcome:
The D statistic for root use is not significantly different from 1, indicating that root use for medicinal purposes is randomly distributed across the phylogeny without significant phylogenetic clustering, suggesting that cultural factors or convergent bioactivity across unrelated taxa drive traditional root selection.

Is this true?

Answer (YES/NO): NO